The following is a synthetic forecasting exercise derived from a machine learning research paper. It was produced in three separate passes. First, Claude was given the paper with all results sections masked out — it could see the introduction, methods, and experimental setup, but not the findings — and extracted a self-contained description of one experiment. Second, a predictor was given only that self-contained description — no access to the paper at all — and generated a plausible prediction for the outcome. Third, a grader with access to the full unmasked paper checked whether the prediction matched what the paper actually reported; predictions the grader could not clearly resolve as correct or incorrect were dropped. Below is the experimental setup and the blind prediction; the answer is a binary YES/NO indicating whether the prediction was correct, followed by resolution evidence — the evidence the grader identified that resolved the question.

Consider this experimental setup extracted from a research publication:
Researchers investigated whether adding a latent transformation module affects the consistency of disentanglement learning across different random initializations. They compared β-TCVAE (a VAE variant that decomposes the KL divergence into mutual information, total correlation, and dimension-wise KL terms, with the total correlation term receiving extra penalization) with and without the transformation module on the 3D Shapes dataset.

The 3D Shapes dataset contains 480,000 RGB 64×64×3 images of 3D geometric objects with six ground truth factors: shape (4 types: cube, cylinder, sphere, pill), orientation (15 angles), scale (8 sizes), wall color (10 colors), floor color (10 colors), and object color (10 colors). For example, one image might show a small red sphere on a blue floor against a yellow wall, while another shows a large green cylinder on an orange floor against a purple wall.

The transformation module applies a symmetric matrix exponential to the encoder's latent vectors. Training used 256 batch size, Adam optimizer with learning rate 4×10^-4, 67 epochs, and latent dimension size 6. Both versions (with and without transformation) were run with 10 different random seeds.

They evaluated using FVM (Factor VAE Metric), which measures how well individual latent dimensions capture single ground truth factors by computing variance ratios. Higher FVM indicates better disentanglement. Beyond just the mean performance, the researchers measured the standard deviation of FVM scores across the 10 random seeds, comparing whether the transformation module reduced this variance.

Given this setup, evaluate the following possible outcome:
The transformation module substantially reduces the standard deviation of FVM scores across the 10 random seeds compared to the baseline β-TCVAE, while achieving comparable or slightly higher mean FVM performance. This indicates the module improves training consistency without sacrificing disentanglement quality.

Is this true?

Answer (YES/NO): NO